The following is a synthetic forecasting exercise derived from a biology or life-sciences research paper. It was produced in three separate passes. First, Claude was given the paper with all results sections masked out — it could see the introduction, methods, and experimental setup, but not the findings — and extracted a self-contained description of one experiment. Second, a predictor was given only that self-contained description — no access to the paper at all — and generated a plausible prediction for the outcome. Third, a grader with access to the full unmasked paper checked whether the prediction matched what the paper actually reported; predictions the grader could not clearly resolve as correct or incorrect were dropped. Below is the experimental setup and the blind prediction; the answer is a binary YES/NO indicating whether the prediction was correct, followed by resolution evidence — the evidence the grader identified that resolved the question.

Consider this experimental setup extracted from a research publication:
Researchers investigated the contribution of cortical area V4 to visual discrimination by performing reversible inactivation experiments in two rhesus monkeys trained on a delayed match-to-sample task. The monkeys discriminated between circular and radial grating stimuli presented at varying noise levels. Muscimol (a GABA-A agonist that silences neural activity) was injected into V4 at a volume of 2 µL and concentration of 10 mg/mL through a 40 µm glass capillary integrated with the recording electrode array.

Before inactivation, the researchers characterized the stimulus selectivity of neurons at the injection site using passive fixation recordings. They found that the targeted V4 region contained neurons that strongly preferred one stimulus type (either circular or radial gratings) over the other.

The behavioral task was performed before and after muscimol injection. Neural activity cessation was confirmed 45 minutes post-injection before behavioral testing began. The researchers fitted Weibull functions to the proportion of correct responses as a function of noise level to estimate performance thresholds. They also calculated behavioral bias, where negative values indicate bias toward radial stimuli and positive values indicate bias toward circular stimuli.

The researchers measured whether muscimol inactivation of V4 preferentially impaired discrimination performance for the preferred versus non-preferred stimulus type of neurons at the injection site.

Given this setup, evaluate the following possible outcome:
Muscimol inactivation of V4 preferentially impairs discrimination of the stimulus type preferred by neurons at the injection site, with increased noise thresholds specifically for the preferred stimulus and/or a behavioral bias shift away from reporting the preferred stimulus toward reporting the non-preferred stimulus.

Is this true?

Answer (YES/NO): YES